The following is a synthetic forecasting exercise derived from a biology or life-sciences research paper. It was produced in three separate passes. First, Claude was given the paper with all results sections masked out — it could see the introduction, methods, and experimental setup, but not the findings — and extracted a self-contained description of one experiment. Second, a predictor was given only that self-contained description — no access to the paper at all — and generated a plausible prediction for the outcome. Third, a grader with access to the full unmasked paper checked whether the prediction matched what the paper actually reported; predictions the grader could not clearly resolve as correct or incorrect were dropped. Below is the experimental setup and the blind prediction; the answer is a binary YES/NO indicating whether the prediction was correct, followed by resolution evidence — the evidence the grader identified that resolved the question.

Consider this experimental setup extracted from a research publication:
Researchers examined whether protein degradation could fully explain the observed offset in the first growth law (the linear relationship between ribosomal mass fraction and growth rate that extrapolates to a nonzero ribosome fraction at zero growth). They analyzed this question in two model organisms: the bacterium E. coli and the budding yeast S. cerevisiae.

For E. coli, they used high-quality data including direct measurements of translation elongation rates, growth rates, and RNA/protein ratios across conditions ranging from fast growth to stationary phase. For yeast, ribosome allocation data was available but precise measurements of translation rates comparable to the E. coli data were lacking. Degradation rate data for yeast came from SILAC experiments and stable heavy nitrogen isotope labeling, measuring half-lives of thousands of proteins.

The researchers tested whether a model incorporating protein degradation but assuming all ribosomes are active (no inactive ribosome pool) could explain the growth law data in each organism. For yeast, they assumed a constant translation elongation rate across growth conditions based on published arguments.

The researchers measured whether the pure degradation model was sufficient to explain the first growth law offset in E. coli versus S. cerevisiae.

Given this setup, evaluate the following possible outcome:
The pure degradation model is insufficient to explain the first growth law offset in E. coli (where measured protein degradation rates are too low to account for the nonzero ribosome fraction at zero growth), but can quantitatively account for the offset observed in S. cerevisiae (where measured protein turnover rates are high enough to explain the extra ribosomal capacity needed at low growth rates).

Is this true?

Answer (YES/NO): YES